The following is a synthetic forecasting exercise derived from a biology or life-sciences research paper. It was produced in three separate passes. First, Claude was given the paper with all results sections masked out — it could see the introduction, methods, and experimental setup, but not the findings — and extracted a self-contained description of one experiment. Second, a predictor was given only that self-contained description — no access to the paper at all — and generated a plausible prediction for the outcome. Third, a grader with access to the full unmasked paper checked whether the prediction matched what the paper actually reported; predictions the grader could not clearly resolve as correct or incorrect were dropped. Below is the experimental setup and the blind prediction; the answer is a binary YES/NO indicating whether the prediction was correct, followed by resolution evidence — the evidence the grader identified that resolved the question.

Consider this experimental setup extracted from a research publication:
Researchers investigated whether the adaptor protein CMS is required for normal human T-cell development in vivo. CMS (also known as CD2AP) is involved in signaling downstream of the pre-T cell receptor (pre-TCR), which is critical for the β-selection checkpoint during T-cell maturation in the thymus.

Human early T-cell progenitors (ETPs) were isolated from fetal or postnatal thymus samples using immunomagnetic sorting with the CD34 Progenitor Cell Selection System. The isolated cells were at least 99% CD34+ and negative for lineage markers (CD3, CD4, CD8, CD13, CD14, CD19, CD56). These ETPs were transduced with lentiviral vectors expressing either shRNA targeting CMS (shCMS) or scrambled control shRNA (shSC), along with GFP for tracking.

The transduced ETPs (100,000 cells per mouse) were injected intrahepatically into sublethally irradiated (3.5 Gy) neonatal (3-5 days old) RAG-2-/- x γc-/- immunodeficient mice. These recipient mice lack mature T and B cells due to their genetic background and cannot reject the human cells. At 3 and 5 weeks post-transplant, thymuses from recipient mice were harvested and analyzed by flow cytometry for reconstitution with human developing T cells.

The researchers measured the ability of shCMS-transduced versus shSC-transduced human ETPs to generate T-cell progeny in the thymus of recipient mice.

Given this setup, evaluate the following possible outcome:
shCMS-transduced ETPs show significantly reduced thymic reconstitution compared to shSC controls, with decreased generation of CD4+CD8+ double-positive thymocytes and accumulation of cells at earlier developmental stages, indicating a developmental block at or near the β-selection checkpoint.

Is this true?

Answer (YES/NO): YES